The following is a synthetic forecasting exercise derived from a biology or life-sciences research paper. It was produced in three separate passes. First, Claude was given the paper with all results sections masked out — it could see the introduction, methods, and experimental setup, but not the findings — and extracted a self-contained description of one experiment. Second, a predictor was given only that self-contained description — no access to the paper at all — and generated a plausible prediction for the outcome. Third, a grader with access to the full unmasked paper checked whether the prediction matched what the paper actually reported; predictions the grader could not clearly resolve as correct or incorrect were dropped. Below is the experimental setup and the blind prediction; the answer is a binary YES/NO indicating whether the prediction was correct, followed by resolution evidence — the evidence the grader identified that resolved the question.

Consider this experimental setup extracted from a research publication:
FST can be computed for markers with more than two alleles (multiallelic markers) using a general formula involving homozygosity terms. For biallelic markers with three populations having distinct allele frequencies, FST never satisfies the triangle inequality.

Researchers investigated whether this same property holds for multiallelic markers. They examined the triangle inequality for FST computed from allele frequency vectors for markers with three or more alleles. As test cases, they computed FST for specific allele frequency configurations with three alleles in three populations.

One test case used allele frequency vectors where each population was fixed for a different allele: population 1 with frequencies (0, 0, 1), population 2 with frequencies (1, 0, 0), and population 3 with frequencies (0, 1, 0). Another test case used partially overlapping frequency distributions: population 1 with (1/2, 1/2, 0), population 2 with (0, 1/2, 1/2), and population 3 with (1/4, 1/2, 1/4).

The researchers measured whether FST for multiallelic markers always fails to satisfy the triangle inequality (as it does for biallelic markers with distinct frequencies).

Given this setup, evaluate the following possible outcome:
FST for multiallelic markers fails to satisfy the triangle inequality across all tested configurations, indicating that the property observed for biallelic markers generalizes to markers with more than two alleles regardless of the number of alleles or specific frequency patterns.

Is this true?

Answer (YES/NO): NO